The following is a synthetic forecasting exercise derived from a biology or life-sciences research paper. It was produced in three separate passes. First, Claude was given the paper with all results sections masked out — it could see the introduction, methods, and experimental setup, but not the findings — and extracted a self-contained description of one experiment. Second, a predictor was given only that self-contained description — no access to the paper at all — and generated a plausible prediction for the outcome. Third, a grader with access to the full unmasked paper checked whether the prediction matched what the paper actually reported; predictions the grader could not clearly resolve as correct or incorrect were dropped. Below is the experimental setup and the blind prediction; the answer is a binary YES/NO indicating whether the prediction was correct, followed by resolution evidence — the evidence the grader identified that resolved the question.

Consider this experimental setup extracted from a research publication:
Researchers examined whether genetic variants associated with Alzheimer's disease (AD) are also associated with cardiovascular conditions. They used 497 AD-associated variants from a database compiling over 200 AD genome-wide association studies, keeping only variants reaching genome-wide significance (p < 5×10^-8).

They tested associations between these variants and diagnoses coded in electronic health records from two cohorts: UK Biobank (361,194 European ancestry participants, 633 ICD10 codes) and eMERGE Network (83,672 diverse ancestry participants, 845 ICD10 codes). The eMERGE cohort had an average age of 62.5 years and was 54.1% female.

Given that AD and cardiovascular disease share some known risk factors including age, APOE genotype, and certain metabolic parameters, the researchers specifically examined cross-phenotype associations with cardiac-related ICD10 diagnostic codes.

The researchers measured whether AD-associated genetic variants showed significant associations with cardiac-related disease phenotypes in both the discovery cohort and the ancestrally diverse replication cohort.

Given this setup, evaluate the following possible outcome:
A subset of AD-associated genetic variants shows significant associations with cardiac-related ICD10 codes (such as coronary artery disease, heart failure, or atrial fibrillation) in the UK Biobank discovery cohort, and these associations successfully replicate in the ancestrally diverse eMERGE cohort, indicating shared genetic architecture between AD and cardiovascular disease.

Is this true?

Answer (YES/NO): NO